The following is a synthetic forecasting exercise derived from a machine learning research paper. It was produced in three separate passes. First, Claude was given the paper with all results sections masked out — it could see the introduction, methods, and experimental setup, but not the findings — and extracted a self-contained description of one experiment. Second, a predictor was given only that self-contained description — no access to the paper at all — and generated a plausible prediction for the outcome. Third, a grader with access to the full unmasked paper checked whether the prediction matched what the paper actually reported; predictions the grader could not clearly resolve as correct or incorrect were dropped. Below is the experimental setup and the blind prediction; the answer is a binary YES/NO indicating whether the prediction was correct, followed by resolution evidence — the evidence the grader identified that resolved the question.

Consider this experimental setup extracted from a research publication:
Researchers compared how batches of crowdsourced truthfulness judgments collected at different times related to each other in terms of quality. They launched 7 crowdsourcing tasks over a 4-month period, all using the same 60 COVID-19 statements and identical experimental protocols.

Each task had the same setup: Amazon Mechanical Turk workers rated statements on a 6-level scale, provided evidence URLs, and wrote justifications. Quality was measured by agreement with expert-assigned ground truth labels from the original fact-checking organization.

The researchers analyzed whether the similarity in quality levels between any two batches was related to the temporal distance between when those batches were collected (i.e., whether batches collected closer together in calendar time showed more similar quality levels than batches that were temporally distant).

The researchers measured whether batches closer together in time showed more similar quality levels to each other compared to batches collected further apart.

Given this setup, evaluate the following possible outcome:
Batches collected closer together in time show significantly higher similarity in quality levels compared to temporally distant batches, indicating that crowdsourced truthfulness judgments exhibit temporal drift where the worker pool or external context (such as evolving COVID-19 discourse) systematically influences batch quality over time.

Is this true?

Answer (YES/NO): YES